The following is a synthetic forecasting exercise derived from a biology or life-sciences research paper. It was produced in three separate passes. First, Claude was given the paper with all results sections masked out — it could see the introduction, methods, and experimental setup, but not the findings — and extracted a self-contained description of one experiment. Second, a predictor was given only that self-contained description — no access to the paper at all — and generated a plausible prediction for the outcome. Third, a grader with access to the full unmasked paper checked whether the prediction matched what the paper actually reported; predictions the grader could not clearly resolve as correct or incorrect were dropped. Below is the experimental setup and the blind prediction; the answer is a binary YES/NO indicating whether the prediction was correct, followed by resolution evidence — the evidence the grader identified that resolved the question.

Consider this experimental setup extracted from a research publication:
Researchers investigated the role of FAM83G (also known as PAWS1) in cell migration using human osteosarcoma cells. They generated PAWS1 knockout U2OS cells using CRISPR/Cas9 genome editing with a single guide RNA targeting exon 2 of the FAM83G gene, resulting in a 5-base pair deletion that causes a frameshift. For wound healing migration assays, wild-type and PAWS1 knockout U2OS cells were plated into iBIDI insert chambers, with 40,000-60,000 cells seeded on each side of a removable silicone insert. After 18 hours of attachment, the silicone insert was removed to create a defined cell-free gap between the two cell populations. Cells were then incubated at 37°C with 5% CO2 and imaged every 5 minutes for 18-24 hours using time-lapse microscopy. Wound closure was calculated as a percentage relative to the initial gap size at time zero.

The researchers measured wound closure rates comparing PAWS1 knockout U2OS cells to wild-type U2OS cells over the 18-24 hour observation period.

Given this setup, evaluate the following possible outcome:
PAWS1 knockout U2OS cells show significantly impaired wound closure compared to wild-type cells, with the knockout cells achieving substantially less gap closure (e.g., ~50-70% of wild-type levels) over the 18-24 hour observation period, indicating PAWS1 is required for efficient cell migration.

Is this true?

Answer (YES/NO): YES